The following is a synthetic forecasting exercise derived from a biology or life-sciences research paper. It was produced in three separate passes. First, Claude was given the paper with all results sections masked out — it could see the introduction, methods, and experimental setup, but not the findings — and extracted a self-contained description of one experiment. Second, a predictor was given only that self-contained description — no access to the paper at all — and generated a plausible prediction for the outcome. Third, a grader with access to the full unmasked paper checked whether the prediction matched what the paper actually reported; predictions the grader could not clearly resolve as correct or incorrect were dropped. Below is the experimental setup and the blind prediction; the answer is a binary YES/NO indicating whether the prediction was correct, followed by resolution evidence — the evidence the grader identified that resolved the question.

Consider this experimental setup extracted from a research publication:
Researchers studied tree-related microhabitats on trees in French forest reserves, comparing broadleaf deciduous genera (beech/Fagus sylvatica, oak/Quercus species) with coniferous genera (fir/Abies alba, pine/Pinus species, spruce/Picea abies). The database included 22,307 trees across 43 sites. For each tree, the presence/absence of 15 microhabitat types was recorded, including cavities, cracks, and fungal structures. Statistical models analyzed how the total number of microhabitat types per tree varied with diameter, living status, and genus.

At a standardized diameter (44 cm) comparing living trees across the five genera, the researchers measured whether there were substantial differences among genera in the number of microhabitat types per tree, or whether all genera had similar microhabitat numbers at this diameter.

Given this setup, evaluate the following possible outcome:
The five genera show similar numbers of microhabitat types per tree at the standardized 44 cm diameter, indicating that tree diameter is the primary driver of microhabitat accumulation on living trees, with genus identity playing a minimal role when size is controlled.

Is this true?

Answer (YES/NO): YES